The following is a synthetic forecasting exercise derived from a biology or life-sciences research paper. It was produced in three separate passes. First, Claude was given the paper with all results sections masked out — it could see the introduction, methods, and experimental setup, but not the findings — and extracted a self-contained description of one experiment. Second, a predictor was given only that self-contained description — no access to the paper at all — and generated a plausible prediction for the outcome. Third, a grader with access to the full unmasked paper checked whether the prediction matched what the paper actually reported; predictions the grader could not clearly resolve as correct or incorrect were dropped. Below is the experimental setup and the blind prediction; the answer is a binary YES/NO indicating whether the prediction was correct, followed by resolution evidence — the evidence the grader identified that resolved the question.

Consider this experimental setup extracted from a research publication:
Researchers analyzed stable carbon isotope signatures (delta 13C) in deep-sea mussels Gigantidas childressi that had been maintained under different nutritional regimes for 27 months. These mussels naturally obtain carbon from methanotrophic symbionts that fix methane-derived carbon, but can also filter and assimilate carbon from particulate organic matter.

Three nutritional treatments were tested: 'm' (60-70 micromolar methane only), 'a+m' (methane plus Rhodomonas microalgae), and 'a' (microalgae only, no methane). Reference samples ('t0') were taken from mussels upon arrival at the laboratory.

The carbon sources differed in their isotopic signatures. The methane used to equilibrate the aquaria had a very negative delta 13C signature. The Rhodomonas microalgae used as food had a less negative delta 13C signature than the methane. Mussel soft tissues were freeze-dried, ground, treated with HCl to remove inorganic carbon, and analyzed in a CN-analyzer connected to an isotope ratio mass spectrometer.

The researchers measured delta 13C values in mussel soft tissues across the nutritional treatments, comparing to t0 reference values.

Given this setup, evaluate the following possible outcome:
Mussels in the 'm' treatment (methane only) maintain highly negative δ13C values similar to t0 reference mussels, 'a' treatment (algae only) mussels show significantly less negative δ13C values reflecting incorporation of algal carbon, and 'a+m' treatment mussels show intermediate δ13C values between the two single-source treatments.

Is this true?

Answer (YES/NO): NO